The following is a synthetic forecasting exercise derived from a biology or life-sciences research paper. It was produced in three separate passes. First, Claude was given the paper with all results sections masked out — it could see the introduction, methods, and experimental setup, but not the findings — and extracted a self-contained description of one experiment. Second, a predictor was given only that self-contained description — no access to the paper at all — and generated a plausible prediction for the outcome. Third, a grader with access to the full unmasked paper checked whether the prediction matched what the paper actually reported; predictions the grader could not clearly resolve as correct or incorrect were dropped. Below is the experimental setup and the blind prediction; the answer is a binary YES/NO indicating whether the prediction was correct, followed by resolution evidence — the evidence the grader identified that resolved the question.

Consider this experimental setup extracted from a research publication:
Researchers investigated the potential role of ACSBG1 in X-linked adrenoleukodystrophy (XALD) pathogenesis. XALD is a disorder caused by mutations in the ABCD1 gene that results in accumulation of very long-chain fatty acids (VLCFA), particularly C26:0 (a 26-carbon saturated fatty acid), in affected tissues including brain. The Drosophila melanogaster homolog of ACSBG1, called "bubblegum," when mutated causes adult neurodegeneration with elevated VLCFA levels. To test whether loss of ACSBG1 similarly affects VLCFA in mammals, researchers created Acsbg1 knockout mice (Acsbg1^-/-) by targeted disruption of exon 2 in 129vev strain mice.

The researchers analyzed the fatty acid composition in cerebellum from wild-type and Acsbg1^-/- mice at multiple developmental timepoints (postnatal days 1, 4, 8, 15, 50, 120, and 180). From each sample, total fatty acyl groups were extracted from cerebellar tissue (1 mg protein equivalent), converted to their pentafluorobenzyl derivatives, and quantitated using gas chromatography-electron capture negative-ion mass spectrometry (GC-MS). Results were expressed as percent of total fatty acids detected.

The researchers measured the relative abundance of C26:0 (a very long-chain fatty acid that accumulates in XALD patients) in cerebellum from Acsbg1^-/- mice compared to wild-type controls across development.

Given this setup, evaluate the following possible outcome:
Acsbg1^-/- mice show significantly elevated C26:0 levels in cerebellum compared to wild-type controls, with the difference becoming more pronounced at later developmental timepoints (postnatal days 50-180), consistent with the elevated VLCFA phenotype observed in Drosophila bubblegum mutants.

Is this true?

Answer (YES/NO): NO